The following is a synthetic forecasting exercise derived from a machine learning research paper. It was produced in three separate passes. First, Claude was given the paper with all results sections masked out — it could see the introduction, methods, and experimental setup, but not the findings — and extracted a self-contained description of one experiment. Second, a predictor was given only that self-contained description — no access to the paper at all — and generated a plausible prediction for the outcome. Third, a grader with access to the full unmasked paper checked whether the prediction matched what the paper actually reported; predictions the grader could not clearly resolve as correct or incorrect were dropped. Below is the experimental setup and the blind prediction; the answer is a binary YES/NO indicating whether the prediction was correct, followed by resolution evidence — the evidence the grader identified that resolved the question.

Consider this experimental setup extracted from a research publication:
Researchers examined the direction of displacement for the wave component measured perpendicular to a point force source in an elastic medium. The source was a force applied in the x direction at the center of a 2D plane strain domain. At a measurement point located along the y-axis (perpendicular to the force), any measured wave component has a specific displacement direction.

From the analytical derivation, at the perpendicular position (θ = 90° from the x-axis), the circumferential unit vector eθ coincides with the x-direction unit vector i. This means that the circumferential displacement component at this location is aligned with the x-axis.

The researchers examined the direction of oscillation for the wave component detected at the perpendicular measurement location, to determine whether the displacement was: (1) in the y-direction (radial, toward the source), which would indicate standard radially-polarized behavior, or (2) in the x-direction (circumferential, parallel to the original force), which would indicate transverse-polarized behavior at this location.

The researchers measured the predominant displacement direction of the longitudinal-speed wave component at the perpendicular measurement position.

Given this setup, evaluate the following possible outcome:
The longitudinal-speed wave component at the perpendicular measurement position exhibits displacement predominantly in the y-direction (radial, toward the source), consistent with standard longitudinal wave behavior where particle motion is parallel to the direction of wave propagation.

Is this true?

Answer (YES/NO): NO